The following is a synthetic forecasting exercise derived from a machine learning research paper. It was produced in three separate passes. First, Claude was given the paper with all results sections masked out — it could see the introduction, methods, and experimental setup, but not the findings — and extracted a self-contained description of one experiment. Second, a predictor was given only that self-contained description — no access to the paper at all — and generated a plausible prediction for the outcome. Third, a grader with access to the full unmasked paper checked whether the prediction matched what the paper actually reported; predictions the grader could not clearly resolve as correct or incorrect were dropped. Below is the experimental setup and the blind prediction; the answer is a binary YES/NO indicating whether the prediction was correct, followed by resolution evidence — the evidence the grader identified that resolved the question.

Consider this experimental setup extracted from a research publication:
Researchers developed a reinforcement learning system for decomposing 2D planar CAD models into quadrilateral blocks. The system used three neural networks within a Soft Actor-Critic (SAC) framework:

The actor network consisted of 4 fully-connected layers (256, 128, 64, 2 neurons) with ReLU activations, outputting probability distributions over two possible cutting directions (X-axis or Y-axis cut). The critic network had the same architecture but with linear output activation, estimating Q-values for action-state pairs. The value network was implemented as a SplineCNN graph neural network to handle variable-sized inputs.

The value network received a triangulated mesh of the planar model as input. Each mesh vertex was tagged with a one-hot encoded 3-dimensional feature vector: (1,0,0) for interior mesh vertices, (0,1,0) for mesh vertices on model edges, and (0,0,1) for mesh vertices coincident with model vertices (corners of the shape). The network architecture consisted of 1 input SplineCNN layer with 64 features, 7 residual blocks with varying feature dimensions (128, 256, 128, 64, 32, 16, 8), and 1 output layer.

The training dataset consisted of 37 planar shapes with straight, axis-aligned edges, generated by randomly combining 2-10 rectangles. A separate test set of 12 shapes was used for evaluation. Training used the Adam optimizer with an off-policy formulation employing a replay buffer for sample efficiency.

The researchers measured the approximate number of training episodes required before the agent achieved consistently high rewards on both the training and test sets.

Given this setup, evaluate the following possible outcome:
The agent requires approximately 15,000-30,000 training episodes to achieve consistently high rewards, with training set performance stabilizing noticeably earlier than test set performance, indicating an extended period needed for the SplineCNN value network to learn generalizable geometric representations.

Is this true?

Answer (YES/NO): NO